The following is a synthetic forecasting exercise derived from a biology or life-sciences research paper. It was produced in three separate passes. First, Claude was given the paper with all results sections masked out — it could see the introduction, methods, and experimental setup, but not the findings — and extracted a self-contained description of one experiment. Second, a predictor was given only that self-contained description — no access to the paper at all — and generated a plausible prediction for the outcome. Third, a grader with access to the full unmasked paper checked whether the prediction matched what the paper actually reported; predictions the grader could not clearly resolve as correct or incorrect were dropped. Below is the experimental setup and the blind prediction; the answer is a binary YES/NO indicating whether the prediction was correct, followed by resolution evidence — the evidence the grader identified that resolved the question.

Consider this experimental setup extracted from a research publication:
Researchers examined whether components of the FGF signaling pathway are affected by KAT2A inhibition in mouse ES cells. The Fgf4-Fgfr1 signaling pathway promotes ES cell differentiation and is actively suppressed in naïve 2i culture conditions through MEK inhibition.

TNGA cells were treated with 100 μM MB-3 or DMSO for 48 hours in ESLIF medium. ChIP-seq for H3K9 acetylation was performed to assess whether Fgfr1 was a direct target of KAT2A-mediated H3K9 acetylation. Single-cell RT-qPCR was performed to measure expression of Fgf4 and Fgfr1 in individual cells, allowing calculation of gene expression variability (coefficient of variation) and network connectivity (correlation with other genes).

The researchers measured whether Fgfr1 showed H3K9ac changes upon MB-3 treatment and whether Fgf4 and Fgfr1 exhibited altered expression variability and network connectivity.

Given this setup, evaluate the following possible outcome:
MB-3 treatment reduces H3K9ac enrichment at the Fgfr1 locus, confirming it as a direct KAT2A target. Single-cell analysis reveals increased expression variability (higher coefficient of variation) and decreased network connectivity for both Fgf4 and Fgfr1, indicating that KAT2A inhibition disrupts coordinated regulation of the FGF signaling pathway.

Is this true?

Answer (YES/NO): YES